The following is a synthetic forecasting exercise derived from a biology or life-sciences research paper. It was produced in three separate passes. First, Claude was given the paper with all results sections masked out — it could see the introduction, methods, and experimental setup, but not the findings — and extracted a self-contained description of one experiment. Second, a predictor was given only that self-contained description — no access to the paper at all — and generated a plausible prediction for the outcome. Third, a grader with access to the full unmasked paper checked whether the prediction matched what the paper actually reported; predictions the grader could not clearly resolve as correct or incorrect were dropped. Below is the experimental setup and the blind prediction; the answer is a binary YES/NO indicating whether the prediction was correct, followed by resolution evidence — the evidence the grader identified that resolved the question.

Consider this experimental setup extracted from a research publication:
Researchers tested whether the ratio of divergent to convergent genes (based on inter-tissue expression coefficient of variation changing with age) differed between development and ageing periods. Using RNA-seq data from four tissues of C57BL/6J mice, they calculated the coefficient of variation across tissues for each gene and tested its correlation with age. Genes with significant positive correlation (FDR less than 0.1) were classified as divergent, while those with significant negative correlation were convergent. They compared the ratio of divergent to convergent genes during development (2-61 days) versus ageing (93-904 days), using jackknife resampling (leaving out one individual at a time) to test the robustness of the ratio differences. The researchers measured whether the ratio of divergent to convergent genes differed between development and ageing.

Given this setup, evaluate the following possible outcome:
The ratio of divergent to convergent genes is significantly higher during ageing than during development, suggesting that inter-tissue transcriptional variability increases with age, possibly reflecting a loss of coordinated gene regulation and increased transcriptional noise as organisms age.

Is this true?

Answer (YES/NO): NO